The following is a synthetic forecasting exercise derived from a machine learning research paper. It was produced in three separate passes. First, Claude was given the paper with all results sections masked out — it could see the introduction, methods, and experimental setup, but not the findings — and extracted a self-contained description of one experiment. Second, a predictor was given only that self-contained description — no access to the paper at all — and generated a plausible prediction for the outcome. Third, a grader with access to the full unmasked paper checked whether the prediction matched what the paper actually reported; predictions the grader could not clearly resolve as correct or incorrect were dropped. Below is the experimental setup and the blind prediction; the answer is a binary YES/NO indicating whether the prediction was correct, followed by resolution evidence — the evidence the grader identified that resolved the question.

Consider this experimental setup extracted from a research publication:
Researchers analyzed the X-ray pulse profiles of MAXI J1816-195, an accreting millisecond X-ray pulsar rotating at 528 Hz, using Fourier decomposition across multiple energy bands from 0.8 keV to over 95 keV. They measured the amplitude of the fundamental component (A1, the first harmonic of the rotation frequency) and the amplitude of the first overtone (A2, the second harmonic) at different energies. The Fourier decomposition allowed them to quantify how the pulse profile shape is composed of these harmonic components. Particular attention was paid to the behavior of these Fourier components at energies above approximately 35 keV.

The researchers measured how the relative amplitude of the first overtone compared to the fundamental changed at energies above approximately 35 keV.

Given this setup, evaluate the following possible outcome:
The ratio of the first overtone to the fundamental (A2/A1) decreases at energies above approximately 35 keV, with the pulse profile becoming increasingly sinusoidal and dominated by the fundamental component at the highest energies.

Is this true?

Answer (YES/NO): NO